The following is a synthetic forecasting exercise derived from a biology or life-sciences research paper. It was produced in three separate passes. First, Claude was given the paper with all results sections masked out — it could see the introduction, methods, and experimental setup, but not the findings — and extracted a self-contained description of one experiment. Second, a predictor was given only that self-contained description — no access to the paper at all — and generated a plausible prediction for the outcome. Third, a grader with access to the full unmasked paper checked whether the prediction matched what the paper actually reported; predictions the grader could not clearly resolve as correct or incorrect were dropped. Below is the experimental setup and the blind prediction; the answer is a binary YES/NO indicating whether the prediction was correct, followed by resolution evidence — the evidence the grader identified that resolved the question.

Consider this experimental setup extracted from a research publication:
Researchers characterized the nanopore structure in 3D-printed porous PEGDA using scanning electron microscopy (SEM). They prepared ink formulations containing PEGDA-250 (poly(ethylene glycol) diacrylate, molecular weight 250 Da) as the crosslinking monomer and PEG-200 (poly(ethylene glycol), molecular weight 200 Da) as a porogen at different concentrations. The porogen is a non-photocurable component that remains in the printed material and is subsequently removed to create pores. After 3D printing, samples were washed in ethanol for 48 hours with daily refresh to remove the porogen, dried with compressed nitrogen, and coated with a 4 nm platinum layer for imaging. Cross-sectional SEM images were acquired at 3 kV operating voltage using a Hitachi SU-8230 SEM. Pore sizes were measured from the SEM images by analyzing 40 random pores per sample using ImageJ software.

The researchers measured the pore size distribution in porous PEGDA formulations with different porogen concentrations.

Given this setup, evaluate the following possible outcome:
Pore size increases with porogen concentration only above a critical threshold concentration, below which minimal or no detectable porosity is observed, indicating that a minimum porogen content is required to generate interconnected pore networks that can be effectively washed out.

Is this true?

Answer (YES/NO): NO